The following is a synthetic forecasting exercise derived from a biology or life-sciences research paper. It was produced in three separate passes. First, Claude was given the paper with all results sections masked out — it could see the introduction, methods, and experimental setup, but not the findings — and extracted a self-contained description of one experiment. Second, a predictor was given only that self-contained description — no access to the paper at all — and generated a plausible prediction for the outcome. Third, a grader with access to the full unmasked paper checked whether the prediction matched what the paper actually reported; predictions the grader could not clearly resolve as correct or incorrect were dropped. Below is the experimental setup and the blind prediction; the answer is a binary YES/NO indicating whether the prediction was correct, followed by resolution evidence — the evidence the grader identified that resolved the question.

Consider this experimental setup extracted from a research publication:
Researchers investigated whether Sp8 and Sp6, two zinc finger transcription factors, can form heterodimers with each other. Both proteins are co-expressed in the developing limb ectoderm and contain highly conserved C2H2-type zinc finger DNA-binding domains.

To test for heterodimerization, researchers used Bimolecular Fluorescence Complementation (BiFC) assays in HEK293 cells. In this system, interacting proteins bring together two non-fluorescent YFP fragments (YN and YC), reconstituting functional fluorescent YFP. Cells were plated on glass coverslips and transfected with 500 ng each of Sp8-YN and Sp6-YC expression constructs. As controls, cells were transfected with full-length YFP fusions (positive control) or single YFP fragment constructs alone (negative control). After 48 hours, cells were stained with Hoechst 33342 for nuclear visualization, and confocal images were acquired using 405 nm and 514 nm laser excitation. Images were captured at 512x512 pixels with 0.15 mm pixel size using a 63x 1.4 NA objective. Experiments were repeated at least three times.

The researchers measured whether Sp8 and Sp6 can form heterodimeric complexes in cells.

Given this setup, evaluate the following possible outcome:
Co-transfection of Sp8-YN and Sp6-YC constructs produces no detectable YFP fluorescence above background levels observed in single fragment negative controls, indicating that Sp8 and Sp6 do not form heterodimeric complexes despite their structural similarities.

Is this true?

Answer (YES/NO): NO